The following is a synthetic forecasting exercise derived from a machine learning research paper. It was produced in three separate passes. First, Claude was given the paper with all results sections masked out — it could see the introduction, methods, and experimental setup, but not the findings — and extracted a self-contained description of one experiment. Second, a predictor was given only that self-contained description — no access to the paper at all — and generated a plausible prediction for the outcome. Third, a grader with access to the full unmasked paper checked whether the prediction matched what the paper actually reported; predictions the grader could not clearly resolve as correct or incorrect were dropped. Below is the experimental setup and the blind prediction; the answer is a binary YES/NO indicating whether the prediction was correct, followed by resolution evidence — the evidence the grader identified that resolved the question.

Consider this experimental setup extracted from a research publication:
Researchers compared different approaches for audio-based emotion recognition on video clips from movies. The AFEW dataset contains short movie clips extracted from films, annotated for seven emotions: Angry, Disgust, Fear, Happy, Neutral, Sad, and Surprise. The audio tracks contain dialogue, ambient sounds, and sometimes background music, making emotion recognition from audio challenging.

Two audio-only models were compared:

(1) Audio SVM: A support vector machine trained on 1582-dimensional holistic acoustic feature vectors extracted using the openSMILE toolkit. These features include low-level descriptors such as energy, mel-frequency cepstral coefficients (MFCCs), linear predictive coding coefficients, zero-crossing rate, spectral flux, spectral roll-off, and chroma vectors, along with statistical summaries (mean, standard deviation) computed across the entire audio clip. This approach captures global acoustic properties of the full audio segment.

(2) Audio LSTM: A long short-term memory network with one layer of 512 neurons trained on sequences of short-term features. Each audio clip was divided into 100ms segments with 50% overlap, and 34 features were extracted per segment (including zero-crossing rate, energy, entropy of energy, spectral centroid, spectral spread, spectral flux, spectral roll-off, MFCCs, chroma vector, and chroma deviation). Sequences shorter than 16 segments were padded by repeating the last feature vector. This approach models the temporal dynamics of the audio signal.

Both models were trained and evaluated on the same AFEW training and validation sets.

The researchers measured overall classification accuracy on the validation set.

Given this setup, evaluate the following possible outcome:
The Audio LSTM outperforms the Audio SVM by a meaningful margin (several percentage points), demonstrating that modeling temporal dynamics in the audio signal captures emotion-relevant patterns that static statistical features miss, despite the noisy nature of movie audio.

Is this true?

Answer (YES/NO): NO